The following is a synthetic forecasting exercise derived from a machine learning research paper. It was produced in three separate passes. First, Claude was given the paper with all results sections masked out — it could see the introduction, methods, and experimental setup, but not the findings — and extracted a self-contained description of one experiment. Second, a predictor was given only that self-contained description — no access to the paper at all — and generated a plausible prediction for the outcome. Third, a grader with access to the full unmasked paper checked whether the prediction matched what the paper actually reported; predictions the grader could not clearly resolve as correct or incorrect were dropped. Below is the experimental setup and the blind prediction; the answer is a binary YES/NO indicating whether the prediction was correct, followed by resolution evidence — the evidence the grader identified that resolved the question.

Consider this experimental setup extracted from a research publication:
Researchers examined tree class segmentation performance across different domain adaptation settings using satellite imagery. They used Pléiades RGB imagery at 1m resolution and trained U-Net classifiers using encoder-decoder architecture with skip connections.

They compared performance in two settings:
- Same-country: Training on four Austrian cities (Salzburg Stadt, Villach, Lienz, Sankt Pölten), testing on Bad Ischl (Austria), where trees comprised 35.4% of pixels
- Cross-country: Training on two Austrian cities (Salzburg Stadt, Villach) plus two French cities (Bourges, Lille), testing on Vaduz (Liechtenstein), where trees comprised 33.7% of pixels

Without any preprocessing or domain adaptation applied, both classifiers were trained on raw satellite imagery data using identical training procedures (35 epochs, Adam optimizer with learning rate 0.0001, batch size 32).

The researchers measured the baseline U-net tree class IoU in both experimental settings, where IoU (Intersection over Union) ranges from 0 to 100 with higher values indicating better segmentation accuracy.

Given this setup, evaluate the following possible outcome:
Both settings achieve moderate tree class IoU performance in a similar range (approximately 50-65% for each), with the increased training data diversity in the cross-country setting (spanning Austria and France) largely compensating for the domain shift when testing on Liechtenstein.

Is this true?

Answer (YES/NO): NO